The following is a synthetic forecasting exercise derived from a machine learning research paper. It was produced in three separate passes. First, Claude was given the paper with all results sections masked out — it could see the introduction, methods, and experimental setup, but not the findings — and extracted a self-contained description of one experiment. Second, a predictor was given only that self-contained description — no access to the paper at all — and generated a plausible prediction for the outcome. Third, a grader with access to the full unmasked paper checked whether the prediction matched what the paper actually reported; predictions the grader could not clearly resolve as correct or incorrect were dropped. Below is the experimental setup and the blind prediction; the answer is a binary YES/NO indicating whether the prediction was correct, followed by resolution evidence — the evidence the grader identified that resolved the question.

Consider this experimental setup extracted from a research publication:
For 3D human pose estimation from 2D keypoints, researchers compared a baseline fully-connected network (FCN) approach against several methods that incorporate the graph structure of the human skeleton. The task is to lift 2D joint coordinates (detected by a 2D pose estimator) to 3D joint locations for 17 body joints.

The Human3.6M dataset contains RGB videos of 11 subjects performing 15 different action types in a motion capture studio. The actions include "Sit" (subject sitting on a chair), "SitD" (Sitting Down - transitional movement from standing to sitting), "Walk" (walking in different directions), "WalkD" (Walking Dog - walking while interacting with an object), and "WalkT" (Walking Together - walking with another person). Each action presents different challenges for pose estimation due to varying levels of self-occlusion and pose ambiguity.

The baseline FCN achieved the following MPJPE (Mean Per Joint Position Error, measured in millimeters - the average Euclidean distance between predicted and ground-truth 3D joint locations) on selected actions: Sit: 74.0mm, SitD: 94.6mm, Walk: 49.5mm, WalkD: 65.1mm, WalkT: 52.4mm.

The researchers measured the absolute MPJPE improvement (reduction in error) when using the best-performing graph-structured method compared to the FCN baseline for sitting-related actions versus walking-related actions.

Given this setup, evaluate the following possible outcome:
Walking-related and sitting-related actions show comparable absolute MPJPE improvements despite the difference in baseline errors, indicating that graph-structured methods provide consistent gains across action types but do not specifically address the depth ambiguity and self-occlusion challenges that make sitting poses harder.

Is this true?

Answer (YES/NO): NO